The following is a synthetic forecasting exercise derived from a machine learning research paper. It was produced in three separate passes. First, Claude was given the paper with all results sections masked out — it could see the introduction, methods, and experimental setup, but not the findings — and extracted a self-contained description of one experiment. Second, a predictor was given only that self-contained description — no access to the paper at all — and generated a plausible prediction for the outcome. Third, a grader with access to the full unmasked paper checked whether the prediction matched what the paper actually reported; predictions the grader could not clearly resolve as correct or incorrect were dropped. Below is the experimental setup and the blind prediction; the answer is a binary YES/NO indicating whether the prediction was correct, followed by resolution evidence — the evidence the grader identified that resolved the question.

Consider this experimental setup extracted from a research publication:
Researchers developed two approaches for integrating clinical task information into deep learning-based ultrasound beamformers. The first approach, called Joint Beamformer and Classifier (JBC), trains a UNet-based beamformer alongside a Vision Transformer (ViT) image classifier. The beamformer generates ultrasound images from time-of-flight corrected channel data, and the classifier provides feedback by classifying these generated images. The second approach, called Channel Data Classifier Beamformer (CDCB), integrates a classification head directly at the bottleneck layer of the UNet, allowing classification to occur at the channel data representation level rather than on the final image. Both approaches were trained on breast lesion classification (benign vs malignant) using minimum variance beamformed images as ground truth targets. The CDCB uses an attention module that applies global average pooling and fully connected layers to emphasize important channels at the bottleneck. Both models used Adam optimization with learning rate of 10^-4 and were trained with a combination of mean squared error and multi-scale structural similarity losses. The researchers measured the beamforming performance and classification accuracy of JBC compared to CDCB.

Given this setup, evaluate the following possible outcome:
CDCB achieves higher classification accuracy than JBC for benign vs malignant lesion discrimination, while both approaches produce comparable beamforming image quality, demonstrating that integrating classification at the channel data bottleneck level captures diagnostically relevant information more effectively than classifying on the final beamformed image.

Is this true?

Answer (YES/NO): NO